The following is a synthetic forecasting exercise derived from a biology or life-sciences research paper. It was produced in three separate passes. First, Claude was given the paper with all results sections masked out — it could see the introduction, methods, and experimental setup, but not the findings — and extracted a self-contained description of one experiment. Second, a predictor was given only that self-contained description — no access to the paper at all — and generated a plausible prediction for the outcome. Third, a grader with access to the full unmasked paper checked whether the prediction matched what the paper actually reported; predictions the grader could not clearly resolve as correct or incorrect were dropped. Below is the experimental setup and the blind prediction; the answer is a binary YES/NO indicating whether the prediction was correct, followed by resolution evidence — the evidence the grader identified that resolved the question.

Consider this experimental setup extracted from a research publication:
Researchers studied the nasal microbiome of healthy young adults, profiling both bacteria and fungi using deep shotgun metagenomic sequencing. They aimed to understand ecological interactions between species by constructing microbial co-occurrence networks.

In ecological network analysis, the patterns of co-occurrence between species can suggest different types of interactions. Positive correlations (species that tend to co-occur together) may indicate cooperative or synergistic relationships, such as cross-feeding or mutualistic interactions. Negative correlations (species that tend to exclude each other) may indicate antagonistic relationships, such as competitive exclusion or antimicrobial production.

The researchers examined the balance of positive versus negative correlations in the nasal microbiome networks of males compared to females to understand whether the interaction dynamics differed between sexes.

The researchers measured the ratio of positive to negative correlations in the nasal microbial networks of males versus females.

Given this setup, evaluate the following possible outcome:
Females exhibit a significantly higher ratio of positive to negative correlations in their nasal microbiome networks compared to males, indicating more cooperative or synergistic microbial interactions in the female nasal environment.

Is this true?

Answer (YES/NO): NO